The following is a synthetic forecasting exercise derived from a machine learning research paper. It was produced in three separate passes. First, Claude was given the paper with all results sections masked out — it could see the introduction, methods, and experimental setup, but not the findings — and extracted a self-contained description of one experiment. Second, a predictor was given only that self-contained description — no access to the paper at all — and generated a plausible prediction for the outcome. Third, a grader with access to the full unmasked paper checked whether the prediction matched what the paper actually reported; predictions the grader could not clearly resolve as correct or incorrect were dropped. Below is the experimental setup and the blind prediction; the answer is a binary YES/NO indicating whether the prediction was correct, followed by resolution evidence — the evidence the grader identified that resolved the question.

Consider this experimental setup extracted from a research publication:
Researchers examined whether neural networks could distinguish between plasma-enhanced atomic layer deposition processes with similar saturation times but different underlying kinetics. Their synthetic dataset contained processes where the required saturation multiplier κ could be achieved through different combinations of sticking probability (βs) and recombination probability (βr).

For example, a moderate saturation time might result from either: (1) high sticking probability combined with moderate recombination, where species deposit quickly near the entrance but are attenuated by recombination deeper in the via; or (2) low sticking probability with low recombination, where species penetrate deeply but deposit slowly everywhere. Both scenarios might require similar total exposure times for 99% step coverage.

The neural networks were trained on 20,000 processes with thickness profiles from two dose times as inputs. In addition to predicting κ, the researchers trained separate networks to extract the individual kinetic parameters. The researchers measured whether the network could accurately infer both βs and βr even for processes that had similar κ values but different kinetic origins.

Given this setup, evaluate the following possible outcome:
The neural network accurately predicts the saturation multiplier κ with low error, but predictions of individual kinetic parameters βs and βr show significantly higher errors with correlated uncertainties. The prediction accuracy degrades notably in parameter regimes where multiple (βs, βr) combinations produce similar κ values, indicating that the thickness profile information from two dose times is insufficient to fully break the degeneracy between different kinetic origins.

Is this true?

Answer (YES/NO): NO